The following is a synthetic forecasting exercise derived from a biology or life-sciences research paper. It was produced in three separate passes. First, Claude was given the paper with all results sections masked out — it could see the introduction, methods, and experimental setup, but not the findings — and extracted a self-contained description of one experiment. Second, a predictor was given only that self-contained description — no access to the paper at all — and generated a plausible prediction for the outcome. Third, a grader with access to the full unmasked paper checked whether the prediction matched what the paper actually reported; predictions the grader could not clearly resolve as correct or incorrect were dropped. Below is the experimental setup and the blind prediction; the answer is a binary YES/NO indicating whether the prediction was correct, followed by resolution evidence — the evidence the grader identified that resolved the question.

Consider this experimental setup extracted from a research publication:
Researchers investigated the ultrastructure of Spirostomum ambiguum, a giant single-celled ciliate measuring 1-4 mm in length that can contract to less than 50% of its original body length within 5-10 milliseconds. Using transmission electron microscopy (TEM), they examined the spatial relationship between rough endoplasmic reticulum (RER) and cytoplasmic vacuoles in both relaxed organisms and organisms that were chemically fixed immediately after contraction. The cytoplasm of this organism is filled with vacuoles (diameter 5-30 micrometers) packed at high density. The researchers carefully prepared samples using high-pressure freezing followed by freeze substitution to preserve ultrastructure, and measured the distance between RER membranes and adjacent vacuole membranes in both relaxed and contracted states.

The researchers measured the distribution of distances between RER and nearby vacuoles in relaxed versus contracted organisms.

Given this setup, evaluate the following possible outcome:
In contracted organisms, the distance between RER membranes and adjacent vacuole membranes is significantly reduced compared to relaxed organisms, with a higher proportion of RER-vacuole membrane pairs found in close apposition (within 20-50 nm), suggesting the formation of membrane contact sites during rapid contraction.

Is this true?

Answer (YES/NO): NO